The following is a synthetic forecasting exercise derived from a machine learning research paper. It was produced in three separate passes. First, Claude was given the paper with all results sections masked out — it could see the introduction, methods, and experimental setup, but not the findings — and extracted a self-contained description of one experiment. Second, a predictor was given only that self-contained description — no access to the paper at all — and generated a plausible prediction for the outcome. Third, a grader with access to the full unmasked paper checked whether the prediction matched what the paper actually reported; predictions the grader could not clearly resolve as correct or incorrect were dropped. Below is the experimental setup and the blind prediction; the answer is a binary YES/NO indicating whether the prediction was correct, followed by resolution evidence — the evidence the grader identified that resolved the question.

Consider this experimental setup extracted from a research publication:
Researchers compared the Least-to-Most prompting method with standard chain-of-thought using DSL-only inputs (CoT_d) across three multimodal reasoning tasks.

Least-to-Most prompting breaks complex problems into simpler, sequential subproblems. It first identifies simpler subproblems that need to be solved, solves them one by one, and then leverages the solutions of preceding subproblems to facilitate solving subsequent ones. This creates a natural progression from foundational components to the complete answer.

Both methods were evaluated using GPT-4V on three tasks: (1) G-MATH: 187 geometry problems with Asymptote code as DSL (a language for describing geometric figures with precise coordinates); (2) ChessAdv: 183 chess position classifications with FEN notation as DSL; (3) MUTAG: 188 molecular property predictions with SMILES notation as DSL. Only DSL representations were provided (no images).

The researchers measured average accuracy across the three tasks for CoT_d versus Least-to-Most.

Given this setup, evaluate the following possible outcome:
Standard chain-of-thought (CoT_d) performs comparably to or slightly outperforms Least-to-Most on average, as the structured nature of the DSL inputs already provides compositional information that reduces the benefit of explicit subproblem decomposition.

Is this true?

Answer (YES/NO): YES